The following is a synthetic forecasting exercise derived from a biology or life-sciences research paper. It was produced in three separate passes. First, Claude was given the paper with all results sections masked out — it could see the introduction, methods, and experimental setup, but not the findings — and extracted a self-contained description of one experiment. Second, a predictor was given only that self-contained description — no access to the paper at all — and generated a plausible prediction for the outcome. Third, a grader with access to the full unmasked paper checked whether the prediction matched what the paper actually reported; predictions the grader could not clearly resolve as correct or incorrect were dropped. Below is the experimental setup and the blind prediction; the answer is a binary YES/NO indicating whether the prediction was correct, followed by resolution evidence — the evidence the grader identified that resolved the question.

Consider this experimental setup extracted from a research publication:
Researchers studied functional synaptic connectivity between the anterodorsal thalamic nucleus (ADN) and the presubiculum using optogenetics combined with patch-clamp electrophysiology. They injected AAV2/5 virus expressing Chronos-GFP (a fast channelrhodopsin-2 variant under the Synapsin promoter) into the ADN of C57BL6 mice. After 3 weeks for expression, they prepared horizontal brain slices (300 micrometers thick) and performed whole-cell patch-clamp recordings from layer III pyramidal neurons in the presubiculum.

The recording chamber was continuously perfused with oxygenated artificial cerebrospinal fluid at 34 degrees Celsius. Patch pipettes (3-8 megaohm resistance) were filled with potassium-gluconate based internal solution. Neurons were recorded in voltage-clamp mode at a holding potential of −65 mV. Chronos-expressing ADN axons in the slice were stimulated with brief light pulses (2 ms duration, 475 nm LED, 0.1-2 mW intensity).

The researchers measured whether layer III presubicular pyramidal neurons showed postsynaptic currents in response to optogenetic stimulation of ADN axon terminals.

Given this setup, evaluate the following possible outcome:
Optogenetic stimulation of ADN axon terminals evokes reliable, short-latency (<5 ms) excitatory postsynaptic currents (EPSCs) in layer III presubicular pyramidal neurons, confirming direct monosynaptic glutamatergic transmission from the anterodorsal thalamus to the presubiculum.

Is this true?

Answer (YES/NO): NO